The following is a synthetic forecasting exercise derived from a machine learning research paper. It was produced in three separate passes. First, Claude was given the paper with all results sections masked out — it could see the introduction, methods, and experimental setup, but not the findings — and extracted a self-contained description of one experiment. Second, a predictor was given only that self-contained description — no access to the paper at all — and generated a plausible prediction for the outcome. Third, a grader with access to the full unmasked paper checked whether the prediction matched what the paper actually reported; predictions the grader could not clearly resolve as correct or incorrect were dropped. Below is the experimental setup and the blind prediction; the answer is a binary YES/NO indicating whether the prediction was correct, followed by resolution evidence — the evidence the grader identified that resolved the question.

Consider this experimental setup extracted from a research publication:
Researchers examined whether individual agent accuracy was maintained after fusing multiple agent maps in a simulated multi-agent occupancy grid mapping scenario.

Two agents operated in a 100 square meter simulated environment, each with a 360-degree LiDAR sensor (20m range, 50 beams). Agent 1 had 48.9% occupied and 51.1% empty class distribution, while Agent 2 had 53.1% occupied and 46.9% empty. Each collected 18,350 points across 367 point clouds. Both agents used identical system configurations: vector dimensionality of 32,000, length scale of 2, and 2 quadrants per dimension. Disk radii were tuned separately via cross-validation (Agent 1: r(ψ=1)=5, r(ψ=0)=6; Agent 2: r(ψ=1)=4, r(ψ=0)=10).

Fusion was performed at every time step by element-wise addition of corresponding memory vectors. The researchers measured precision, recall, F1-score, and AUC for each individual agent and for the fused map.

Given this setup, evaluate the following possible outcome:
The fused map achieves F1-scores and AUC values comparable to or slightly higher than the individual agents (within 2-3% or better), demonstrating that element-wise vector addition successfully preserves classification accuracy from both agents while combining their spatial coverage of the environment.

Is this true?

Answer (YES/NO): YES